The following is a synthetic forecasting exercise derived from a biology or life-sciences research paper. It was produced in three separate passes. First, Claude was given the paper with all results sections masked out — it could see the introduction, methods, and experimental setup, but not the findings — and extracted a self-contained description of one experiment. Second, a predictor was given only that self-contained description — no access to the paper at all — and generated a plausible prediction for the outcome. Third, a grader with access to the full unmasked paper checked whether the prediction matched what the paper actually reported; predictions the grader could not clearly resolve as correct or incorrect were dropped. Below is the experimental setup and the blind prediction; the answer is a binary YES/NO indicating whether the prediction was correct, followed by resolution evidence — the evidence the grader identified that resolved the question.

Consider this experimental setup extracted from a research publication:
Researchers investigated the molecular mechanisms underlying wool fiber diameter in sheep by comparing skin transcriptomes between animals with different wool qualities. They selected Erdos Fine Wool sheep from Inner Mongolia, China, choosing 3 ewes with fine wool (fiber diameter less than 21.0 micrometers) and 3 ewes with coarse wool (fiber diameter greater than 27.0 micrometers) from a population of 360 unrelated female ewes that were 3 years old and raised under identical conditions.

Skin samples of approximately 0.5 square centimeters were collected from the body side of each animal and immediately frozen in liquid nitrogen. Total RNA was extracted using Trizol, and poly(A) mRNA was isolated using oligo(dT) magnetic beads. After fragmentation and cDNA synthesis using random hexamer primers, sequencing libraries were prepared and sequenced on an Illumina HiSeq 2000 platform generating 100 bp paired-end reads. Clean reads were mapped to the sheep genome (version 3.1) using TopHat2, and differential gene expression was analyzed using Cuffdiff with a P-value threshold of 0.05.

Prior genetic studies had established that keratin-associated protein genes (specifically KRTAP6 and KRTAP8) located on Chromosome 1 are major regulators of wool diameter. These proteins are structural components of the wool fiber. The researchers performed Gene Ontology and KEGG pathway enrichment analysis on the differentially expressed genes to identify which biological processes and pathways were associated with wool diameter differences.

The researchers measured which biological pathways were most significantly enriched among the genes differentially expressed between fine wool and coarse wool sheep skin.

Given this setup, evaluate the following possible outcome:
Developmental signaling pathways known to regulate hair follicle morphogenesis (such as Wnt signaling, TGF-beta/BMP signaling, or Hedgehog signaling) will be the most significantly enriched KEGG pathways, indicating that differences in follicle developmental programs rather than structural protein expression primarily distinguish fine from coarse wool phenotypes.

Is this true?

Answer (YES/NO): NO